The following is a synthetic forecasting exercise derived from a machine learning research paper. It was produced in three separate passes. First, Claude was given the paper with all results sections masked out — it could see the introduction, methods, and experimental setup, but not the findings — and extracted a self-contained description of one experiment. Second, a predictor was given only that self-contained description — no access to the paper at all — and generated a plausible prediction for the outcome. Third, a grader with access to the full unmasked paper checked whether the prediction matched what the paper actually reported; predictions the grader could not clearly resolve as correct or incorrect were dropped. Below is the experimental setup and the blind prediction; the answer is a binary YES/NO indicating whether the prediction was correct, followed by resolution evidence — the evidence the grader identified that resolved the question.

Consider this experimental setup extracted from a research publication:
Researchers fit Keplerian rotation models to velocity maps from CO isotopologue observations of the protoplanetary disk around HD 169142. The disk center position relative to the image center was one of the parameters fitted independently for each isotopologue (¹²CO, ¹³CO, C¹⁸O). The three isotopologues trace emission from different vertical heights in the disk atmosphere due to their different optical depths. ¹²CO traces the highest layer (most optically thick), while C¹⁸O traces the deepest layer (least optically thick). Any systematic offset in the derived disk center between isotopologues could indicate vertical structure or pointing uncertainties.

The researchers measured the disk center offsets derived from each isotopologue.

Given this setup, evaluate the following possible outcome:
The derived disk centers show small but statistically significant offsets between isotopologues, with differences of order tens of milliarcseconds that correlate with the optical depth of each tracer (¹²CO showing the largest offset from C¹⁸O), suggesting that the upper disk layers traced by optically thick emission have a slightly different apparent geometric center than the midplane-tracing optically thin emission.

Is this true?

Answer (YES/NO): NO